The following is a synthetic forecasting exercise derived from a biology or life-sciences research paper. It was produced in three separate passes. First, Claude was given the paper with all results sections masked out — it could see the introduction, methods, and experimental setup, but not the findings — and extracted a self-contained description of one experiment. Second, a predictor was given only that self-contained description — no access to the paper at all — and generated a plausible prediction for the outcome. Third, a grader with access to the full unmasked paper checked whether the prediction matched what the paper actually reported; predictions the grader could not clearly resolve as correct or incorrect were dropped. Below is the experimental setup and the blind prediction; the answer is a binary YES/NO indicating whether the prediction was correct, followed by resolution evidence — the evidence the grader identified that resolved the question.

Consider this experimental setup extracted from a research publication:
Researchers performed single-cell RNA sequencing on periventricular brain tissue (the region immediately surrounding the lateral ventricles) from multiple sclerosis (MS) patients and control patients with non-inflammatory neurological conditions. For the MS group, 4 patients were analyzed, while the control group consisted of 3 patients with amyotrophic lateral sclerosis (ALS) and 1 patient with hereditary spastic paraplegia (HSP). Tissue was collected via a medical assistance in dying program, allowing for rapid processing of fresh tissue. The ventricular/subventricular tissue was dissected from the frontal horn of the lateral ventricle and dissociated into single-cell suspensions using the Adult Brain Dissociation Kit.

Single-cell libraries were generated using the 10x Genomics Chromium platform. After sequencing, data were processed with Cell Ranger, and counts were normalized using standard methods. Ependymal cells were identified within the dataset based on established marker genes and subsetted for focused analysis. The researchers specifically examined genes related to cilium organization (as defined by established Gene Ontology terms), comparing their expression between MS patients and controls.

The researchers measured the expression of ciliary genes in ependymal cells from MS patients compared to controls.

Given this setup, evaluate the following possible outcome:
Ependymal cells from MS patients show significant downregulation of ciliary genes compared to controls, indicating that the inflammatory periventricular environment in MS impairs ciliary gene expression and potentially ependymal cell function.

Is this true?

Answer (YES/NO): YES